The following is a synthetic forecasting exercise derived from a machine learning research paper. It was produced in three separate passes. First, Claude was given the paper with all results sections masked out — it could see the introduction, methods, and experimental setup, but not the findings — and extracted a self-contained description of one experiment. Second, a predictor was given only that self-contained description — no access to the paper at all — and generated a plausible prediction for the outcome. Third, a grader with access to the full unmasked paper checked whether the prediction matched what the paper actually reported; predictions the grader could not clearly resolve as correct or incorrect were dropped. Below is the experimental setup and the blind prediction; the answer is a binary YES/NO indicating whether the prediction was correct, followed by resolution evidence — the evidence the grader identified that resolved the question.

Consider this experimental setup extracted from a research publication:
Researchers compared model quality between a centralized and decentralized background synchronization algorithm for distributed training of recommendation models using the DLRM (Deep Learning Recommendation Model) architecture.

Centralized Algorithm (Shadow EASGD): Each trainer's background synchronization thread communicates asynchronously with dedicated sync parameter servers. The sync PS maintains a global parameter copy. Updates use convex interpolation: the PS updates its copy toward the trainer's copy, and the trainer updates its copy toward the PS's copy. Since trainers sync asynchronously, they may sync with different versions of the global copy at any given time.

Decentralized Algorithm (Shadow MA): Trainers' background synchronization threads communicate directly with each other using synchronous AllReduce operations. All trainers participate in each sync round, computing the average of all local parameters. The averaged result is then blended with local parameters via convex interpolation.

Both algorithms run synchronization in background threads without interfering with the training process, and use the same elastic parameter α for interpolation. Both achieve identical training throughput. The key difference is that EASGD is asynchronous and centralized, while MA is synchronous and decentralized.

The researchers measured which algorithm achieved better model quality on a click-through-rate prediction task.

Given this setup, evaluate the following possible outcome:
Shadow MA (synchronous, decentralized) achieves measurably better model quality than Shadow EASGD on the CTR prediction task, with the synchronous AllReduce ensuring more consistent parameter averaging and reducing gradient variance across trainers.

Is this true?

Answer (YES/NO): NO